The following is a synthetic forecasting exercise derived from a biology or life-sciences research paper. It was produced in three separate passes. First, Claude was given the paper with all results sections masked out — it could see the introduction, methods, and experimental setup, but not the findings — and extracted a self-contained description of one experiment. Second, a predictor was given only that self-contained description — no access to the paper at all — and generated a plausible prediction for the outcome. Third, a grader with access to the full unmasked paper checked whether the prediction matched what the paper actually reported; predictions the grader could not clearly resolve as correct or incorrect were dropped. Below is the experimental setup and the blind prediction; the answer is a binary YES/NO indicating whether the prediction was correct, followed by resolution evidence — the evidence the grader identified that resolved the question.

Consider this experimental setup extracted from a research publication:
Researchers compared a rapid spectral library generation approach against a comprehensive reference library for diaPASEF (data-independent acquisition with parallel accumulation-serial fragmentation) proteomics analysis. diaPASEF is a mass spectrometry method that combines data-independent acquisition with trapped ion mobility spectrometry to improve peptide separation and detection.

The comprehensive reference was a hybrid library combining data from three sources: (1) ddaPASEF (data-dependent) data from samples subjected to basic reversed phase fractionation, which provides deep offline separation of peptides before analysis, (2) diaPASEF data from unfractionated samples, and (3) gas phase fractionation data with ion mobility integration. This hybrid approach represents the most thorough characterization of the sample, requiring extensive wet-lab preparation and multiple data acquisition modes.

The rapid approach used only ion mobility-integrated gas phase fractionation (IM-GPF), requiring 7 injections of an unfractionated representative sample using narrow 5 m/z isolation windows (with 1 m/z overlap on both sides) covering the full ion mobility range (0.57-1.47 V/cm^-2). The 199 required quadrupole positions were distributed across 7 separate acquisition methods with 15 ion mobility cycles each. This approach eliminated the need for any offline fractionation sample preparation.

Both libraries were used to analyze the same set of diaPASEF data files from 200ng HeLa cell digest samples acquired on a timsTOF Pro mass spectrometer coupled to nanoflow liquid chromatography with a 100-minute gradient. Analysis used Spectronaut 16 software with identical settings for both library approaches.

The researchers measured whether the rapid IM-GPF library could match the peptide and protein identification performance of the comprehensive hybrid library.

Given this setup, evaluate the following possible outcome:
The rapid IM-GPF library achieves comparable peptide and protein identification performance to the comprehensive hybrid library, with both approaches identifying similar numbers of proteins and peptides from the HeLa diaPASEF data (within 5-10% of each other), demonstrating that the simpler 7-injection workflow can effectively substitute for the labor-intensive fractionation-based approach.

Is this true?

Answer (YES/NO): YES